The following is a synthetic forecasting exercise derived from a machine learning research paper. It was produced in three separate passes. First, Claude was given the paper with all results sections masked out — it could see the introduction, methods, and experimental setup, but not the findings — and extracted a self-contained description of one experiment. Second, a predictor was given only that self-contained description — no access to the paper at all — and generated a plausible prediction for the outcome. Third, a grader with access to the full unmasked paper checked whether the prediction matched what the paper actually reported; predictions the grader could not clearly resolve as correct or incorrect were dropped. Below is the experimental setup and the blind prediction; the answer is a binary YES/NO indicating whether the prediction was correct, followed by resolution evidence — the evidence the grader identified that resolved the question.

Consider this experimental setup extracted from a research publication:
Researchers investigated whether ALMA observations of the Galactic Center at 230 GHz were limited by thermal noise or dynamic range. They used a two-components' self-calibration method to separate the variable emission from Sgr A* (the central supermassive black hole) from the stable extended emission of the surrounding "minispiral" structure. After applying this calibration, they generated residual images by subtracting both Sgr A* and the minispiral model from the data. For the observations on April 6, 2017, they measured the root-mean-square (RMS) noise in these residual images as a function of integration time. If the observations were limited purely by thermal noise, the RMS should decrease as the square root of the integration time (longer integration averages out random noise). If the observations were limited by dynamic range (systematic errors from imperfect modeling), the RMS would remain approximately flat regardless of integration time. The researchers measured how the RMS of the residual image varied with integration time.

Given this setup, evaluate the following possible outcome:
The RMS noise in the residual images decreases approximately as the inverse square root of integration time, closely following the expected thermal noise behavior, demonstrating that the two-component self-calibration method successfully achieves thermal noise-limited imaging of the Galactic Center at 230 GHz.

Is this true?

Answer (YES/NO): NO